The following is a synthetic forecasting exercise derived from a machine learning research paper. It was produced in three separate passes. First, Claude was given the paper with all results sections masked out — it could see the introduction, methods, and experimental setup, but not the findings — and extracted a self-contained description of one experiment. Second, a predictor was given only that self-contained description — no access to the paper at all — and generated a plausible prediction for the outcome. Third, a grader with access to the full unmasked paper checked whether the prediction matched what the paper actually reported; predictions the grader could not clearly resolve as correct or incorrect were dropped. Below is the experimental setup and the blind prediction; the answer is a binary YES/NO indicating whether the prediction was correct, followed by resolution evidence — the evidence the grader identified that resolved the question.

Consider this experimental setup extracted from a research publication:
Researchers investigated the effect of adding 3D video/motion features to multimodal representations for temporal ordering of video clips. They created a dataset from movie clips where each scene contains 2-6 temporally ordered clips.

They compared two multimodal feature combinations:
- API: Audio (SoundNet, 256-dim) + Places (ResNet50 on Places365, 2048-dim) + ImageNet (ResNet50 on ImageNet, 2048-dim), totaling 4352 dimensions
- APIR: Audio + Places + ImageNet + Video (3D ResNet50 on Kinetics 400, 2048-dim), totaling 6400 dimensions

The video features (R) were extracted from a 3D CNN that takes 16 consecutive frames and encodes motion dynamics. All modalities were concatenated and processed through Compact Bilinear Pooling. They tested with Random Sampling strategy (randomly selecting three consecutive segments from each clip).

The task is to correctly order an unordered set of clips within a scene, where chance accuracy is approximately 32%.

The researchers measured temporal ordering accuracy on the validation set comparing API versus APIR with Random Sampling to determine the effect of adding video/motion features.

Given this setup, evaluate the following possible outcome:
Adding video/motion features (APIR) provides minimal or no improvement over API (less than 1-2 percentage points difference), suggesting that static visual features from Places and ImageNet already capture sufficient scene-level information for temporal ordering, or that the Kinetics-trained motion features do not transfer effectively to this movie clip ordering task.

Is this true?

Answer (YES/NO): NO